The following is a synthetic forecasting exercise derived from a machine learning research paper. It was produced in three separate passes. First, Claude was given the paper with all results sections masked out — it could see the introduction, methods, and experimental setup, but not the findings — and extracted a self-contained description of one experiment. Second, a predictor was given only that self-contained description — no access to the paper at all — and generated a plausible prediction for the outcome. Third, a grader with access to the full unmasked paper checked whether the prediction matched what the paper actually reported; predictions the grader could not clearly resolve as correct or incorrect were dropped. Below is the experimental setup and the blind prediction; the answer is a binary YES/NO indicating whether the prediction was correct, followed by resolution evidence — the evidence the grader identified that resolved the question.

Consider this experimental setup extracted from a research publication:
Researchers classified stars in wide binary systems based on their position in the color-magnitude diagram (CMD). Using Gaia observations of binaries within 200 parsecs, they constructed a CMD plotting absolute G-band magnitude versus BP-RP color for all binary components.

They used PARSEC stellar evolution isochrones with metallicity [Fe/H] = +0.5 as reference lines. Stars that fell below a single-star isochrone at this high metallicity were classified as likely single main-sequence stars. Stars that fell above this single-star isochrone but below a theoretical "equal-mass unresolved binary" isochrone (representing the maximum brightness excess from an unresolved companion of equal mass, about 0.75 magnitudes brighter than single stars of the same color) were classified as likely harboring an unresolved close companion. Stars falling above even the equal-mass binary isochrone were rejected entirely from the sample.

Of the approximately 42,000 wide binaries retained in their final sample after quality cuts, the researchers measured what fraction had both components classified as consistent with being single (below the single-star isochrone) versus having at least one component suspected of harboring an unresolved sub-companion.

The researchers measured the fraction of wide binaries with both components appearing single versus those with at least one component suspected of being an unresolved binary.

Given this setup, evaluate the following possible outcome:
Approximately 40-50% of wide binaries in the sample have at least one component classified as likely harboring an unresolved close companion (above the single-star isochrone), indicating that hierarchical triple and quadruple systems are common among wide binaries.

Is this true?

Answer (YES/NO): NO